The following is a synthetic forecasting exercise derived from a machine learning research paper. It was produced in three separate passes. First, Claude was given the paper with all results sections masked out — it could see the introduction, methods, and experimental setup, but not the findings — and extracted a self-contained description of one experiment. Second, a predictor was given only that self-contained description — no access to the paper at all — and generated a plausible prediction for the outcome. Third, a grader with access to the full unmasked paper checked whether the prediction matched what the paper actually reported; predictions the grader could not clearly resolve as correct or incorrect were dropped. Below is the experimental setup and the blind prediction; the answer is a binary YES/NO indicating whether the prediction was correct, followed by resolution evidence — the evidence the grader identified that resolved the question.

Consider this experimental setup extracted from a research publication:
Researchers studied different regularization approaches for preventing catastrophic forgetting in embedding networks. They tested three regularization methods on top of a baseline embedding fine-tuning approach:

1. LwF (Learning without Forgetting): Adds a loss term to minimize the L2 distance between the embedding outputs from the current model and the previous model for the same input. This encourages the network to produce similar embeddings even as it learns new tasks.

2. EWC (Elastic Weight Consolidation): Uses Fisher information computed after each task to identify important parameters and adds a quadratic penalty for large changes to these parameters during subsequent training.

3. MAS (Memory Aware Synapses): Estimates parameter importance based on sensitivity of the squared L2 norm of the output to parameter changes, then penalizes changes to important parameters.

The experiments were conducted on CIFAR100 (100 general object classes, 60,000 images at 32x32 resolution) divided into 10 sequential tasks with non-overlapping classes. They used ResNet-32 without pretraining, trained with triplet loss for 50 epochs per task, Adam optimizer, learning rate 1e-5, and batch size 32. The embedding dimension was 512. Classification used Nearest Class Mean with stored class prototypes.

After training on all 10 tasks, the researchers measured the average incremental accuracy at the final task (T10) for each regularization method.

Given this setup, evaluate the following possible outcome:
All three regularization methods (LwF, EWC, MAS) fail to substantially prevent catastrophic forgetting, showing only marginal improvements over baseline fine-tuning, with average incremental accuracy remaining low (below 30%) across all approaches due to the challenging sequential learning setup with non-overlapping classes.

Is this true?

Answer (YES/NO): NO